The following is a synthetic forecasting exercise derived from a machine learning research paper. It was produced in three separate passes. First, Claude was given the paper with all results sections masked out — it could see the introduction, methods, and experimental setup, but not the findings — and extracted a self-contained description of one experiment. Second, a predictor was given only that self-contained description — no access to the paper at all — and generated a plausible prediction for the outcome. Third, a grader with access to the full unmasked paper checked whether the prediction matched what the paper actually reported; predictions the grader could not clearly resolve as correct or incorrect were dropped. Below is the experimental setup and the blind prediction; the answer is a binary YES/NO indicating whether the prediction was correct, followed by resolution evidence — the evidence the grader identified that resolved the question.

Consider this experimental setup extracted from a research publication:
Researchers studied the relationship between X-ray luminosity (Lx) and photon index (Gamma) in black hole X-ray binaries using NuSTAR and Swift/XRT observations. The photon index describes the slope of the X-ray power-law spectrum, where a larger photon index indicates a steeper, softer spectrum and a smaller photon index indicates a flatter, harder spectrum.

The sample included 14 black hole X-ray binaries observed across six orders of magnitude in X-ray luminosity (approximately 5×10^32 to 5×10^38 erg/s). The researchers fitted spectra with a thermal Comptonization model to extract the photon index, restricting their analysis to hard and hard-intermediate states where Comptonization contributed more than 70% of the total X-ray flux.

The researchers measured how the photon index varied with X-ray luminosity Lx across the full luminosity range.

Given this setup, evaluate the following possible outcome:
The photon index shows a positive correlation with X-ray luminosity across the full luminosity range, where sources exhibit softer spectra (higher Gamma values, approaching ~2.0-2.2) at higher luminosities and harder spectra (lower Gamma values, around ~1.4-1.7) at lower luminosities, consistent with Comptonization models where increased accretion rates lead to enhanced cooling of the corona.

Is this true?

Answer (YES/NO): NO